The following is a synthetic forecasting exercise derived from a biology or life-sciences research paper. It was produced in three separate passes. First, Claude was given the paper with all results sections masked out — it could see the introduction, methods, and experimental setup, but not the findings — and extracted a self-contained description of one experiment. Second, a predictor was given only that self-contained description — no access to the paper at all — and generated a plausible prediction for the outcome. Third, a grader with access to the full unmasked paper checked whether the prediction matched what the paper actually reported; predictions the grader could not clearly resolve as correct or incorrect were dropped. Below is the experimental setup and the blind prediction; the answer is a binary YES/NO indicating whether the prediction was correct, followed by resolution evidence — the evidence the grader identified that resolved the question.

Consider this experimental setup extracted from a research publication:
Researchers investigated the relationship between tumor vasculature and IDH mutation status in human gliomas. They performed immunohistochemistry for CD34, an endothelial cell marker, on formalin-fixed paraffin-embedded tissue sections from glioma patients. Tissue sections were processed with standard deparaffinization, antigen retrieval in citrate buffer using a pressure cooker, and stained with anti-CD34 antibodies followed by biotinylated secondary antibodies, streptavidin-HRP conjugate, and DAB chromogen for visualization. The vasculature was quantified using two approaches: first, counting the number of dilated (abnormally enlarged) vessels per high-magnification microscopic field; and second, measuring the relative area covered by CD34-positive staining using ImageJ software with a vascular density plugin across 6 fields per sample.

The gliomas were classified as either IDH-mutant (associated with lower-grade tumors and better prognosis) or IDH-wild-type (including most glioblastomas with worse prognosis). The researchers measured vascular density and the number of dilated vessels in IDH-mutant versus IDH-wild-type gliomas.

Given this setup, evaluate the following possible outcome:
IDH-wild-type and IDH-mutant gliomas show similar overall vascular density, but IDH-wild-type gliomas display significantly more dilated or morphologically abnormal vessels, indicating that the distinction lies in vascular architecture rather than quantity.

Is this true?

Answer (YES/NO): NO